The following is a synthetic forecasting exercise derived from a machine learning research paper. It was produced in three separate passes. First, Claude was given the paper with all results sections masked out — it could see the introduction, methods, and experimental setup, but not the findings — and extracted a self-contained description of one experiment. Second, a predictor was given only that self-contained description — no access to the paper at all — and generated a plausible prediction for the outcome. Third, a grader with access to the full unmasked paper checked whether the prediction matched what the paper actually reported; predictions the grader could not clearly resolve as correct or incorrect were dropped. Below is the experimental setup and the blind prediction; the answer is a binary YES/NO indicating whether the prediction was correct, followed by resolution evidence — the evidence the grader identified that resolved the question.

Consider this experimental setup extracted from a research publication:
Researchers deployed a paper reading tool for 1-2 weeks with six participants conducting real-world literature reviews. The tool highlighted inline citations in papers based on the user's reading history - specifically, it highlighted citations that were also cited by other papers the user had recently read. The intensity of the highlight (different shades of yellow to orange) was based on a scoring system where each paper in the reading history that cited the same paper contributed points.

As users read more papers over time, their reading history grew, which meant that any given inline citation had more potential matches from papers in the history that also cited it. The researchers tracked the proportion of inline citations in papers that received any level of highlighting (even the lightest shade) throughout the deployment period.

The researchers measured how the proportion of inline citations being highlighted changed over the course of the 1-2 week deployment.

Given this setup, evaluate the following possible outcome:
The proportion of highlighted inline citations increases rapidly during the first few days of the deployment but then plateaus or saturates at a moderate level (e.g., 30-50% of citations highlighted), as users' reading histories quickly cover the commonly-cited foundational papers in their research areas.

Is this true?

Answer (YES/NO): NO